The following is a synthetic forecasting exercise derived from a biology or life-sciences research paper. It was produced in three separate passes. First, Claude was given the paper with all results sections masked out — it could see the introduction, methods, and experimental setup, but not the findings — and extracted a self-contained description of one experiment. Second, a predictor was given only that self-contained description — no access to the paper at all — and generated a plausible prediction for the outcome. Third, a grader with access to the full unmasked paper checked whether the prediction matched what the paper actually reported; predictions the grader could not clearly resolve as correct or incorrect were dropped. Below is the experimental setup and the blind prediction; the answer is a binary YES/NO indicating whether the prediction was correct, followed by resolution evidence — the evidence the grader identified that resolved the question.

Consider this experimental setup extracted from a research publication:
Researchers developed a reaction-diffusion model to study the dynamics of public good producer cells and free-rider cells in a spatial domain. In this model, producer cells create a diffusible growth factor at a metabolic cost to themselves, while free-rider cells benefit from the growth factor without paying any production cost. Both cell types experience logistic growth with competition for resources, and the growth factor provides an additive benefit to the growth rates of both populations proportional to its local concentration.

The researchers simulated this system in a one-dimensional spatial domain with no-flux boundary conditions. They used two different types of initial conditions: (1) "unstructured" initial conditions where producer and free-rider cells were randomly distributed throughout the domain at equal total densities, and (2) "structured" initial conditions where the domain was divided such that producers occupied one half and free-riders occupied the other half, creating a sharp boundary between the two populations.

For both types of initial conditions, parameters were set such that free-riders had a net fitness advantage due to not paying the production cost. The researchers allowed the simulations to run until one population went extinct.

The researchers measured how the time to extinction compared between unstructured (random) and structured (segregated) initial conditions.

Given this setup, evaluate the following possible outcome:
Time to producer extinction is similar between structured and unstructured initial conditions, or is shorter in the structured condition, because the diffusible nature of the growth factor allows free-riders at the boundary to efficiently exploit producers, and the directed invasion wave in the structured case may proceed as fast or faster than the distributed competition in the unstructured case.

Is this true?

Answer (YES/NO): NO